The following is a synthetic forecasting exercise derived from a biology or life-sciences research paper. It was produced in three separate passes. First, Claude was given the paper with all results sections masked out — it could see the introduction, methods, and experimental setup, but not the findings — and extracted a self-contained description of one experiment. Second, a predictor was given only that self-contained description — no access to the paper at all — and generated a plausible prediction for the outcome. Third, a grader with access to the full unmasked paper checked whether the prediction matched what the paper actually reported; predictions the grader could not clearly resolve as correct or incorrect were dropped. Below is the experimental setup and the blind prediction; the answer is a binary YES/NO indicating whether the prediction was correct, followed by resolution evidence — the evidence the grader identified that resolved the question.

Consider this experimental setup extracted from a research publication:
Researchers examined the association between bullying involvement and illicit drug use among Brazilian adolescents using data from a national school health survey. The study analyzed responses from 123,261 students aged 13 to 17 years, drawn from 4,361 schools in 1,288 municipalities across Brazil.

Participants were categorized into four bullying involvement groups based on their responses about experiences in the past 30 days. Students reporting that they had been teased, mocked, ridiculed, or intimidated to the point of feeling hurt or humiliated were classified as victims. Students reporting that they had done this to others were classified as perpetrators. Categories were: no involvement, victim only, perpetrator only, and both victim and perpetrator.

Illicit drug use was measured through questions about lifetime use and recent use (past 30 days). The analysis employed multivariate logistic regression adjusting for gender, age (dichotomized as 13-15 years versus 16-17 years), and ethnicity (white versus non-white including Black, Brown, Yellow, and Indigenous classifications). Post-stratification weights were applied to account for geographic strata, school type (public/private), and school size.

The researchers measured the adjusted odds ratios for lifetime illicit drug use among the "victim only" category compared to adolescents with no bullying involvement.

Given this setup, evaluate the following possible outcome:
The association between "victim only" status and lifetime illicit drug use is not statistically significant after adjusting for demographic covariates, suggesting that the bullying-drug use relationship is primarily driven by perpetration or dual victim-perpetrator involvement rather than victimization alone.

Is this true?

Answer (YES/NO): NO